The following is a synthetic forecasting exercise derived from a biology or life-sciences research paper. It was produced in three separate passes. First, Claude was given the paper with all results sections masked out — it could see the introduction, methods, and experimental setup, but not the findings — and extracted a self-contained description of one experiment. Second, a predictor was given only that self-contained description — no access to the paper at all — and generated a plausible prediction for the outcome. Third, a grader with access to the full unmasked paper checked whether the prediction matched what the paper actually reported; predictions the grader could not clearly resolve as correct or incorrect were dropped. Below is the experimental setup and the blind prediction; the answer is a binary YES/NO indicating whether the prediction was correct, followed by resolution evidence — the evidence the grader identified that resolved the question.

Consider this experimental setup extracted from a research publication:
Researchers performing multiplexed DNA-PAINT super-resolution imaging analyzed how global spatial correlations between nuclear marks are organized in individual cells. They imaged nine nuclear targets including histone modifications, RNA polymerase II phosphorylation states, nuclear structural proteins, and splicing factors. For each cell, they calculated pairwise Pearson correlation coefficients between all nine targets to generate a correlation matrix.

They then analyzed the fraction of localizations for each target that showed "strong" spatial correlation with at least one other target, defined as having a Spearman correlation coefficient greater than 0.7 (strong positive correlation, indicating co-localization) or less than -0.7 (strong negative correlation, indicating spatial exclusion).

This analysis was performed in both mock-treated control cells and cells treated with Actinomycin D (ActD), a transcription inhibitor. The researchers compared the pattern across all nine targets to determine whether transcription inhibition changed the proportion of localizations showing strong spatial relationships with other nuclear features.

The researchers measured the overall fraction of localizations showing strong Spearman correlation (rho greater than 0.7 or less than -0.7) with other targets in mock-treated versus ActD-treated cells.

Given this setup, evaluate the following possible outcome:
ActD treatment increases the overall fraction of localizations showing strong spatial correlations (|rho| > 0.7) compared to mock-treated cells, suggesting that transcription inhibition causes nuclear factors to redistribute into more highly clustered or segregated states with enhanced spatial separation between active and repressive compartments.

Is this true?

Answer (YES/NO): NO